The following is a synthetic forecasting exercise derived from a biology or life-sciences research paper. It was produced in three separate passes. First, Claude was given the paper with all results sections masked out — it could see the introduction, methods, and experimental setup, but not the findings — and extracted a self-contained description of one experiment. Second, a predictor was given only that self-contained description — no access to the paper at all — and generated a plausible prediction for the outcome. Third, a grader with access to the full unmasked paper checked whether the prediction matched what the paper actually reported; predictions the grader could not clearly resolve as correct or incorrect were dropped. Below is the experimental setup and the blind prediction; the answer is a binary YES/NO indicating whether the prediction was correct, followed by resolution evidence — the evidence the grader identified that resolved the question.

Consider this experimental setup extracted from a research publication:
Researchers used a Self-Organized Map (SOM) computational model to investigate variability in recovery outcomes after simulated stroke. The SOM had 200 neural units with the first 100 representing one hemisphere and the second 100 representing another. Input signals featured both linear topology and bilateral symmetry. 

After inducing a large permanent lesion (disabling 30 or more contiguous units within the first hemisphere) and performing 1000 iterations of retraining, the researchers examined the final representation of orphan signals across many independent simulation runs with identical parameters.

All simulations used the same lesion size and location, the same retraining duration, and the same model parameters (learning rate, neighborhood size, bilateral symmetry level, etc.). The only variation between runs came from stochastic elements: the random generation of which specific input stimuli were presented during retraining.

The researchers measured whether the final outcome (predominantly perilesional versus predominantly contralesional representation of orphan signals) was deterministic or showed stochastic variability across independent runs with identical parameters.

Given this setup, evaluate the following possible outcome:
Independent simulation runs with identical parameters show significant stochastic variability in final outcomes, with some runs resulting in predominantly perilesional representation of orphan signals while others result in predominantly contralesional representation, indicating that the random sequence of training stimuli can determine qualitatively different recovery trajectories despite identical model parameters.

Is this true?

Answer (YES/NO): YES